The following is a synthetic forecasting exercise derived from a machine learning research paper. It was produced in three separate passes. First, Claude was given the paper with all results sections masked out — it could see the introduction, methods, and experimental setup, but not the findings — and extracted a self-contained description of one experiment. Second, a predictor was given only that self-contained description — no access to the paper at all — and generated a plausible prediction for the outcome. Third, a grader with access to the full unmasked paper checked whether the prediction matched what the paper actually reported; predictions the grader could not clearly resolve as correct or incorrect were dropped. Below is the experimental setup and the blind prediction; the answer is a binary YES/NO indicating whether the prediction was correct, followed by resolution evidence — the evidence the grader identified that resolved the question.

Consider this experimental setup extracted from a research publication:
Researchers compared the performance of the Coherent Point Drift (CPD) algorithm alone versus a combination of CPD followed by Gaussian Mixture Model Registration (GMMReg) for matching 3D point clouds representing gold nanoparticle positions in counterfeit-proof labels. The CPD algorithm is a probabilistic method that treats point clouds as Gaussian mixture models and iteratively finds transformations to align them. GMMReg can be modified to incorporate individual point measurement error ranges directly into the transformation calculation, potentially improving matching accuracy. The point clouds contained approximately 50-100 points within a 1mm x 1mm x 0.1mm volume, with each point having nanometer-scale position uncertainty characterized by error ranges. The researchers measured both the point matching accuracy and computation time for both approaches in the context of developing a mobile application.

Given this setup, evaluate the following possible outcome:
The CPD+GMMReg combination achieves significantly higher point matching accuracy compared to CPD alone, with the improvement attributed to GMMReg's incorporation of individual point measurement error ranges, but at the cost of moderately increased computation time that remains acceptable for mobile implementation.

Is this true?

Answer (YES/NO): NO